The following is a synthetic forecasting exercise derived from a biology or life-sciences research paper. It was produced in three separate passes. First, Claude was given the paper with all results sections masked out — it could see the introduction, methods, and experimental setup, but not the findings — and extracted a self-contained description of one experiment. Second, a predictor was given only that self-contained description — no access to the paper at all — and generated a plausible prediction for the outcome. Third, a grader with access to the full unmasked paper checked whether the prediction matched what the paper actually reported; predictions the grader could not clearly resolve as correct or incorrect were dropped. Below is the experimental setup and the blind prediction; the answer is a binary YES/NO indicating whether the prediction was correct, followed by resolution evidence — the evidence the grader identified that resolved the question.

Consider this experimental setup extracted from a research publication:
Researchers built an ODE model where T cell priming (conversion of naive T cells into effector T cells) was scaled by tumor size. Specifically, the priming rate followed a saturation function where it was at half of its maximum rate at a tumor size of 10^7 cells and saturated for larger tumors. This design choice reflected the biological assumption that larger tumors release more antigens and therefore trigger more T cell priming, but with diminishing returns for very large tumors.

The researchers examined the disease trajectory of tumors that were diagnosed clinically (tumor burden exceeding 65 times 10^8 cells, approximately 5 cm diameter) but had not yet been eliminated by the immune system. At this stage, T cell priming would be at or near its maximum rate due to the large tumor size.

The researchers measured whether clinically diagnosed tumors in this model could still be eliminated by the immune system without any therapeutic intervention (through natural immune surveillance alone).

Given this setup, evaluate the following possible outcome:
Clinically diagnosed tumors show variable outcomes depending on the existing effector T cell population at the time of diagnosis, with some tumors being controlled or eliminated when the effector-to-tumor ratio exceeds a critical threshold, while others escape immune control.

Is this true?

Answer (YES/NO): NO